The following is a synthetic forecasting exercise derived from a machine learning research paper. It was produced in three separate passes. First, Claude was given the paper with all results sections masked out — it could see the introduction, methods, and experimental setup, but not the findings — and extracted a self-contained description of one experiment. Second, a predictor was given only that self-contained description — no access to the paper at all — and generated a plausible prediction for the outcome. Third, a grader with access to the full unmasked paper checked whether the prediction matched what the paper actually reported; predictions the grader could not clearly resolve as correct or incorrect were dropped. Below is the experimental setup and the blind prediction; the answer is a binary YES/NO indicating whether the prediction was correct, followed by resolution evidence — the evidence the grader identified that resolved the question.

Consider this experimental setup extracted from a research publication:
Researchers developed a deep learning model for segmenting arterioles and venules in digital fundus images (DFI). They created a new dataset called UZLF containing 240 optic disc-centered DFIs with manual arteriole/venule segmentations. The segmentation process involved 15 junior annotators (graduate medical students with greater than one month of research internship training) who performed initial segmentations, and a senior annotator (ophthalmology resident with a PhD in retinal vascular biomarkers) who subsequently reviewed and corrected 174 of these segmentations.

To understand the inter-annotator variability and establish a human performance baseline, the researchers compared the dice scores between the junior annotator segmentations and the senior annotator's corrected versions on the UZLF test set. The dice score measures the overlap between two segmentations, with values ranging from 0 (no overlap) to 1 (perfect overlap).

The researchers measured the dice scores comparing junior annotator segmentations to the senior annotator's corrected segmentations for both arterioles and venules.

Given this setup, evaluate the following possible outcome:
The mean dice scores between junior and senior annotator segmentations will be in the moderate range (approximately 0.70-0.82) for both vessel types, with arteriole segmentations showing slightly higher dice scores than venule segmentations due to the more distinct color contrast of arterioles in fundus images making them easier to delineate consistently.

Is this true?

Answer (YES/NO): NO